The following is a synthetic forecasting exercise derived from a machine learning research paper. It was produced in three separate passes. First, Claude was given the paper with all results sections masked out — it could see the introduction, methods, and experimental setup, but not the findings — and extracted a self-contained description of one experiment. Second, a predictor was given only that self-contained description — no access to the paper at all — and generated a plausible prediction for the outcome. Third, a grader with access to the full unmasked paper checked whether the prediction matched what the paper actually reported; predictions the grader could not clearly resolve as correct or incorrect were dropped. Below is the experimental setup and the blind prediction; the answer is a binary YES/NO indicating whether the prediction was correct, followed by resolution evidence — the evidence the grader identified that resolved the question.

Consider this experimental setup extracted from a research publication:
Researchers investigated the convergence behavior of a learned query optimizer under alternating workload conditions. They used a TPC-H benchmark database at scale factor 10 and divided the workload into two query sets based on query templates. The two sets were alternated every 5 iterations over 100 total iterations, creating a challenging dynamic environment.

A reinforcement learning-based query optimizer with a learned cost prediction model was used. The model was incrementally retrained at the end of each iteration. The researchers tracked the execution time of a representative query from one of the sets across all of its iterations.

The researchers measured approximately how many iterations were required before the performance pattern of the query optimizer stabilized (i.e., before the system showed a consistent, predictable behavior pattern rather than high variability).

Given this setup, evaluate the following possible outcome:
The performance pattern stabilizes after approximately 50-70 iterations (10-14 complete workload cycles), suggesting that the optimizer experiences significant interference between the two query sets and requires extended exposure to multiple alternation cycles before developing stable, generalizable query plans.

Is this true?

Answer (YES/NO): NO